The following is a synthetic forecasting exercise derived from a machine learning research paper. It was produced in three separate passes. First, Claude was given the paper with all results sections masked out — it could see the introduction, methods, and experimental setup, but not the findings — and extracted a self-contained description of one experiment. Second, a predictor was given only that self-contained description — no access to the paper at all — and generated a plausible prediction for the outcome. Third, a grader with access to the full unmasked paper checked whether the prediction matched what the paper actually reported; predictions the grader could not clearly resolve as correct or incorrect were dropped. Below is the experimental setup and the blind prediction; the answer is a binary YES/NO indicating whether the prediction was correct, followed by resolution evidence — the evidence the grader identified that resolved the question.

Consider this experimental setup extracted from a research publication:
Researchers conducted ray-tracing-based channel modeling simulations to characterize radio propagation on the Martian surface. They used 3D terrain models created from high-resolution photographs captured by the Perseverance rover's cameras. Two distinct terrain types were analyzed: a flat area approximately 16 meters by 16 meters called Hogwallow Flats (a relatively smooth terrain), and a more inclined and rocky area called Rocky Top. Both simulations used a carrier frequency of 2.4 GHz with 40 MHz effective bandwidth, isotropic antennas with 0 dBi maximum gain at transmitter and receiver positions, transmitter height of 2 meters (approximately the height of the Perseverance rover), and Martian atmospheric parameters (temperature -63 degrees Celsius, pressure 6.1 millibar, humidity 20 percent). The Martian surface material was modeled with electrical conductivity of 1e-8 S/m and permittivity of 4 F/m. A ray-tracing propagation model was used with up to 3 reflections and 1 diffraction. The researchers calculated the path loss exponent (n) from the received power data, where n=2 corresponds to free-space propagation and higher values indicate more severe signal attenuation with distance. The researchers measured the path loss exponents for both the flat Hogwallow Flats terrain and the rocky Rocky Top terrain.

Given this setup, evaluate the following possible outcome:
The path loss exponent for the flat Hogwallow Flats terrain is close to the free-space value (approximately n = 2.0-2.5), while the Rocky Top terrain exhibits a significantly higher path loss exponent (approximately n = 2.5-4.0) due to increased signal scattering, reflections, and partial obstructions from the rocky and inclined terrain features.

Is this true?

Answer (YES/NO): NO